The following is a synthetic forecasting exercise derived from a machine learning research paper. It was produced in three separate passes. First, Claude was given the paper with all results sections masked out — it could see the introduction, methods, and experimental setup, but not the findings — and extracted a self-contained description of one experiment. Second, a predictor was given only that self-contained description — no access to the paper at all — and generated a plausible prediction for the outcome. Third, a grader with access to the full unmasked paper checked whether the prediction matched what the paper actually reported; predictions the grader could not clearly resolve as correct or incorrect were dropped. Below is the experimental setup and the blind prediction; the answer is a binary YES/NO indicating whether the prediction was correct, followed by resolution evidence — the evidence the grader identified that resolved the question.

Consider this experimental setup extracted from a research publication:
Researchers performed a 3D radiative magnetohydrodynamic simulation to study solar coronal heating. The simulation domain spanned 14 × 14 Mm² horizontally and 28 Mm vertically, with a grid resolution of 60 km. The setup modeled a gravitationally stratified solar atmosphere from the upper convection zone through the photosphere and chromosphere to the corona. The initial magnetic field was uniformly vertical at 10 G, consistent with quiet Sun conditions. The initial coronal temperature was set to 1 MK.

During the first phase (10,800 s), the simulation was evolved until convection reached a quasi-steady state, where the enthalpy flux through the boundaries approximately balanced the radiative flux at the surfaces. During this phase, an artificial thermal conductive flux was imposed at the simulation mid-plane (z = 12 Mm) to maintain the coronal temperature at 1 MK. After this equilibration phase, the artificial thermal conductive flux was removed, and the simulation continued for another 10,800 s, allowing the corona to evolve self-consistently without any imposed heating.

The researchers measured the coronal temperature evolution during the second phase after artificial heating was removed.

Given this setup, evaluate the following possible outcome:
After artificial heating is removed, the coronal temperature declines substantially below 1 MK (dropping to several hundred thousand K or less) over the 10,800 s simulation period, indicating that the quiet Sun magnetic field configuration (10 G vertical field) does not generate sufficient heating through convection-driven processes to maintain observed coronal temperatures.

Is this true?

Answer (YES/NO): NO